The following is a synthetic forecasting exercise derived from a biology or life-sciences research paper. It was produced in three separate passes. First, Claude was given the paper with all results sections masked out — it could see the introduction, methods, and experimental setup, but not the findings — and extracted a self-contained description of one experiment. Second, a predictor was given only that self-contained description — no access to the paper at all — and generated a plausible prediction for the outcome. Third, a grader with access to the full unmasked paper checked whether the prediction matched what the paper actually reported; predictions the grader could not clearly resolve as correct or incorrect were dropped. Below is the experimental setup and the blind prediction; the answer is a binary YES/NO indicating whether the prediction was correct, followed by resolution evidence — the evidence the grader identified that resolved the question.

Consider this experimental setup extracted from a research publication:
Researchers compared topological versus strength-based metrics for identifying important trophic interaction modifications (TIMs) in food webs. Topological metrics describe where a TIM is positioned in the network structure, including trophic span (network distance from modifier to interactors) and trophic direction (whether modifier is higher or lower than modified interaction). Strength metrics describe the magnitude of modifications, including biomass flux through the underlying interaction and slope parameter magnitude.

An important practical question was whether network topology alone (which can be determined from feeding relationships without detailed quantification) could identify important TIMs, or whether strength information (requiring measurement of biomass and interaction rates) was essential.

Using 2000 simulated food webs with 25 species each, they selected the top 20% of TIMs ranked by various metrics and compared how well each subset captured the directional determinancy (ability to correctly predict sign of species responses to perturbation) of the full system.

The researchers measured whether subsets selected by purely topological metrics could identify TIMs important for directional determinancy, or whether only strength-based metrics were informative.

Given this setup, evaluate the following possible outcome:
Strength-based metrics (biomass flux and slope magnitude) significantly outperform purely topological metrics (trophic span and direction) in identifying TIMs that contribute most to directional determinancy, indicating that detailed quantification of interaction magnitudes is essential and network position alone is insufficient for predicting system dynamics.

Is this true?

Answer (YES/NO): YES